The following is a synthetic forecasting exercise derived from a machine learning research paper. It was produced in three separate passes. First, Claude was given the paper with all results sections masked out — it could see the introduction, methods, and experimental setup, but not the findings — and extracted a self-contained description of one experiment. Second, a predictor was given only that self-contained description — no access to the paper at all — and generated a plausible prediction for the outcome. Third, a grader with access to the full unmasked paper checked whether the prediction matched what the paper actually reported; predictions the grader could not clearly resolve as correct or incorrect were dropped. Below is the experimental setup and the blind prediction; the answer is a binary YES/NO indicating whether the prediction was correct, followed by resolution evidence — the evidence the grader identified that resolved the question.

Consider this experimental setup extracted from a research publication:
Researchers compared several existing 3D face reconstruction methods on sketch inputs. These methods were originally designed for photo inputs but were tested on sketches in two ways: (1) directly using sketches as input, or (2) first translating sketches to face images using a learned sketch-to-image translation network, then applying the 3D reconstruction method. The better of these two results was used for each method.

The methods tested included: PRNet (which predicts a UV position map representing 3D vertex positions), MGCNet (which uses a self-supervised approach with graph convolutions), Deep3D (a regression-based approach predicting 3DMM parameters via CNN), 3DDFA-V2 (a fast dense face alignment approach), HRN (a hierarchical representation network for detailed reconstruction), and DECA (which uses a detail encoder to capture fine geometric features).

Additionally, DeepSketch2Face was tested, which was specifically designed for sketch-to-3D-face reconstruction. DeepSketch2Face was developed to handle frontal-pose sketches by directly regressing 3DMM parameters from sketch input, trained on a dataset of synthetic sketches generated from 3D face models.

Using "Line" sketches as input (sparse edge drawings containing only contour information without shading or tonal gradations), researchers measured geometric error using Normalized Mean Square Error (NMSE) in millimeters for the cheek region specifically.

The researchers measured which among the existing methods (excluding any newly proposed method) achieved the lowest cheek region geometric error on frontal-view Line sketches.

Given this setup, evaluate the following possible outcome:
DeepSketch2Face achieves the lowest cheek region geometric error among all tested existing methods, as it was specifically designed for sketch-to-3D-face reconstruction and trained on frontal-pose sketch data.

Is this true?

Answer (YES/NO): NO